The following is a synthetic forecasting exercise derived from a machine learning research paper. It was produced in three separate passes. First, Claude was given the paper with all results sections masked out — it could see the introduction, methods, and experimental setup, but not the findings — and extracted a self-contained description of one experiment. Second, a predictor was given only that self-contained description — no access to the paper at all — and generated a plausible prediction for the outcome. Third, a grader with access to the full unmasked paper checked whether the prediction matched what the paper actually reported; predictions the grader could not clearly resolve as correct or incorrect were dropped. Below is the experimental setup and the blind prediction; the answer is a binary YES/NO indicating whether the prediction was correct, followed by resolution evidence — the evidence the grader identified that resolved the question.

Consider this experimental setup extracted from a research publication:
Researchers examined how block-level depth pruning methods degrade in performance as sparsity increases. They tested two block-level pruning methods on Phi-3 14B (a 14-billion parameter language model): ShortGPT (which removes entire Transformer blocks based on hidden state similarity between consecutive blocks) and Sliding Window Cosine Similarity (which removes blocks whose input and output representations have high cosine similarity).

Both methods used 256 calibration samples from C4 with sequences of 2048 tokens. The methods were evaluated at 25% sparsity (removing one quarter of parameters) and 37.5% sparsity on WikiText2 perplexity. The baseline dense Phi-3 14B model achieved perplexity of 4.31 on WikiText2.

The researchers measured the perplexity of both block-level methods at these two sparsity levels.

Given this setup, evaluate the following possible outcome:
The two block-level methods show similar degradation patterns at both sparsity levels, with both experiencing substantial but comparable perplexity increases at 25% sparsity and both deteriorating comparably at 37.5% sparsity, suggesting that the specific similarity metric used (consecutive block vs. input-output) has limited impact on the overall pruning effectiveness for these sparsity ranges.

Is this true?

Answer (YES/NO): NO